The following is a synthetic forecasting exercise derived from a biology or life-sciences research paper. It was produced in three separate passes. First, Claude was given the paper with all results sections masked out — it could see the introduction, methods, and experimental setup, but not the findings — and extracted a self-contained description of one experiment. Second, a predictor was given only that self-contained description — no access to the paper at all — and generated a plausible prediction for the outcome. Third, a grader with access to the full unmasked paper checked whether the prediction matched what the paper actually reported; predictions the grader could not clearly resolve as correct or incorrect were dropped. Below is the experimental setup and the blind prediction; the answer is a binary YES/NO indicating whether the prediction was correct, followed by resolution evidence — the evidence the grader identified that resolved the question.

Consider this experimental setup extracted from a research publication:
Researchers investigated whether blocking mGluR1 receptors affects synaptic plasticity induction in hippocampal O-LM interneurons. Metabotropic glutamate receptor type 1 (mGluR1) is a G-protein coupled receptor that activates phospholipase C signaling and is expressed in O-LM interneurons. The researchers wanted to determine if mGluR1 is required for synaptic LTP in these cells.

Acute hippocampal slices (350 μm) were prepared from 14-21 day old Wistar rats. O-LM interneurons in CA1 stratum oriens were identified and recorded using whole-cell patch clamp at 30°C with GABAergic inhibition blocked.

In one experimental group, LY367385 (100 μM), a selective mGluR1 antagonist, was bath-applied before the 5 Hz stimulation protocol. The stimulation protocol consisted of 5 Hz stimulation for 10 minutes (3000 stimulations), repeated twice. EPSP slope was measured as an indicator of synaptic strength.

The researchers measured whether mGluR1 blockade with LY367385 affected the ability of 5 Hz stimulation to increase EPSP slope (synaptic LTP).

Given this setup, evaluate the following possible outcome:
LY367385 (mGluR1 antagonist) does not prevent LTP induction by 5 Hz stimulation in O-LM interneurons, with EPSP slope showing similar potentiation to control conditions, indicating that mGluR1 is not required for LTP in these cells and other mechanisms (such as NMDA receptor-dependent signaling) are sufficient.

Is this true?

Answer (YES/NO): YES